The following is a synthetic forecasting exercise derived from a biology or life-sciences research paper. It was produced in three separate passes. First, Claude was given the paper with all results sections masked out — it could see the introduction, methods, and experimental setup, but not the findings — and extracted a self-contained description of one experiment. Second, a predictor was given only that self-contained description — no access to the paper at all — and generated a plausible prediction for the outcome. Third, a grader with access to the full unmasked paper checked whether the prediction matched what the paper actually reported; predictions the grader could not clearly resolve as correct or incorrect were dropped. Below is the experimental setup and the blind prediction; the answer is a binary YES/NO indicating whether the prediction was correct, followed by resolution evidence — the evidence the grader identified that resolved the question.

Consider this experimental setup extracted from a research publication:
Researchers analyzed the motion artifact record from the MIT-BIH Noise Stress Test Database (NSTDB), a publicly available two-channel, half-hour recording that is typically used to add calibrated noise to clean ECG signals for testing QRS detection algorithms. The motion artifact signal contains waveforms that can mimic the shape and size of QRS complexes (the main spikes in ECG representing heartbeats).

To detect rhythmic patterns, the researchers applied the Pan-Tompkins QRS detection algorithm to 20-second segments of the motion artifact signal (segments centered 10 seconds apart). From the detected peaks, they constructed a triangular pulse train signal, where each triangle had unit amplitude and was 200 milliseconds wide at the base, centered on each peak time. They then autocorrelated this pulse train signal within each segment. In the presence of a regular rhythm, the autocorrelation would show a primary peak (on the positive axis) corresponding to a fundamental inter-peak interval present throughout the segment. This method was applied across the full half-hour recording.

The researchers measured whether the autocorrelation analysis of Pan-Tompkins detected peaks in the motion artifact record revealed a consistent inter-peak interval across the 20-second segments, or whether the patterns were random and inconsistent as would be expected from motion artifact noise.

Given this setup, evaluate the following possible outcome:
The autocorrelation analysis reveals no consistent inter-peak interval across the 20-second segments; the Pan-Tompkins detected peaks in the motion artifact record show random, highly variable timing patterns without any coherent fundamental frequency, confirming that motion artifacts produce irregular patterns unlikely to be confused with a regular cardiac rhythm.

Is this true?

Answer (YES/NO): NO